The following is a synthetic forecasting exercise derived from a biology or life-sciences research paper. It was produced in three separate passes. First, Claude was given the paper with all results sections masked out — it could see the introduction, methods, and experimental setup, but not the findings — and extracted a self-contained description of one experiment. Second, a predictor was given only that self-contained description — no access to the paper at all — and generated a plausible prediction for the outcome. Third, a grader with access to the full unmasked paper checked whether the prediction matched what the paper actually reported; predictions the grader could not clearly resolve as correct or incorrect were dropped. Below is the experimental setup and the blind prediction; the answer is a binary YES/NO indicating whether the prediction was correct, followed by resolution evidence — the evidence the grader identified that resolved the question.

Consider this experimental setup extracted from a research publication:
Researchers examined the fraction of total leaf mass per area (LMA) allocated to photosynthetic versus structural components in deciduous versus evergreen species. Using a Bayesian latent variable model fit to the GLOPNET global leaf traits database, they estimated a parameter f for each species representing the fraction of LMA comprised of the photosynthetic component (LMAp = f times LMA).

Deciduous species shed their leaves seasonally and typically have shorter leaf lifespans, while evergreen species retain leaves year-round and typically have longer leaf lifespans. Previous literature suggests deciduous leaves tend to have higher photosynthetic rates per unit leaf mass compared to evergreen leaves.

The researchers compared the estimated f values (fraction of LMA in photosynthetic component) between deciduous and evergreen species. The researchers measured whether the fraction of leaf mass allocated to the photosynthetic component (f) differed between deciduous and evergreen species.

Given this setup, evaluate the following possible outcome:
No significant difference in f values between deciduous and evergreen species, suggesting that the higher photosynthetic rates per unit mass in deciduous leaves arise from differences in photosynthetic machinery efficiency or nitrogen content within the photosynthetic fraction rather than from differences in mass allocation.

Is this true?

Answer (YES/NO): NO